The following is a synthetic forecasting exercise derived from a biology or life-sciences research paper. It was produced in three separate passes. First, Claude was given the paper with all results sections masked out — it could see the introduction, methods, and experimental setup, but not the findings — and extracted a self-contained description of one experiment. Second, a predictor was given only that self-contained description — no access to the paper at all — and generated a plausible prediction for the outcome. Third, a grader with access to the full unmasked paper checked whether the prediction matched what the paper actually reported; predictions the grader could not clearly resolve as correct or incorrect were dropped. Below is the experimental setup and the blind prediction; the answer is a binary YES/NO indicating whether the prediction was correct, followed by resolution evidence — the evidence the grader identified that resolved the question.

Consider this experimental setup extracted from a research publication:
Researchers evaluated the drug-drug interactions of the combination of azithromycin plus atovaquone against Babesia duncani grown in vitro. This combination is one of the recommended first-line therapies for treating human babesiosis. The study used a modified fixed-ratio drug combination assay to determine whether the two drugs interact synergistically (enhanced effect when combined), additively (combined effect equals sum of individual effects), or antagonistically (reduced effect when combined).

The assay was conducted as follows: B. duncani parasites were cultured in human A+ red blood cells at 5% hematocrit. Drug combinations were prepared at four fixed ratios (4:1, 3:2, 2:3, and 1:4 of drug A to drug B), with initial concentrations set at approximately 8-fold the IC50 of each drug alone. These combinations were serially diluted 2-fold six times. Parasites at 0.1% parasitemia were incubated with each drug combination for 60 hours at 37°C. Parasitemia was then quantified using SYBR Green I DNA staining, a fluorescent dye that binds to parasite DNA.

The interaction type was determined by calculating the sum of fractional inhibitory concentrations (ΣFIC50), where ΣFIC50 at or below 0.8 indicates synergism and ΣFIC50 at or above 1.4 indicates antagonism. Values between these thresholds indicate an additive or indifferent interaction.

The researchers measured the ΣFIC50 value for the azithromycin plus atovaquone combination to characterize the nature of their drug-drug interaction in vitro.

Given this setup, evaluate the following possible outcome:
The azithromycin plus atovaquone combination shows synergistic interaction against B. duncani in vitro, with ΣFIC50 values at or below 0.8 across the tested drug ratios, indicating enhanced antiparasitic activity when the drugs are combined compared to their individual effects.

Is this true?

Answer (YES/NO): YES